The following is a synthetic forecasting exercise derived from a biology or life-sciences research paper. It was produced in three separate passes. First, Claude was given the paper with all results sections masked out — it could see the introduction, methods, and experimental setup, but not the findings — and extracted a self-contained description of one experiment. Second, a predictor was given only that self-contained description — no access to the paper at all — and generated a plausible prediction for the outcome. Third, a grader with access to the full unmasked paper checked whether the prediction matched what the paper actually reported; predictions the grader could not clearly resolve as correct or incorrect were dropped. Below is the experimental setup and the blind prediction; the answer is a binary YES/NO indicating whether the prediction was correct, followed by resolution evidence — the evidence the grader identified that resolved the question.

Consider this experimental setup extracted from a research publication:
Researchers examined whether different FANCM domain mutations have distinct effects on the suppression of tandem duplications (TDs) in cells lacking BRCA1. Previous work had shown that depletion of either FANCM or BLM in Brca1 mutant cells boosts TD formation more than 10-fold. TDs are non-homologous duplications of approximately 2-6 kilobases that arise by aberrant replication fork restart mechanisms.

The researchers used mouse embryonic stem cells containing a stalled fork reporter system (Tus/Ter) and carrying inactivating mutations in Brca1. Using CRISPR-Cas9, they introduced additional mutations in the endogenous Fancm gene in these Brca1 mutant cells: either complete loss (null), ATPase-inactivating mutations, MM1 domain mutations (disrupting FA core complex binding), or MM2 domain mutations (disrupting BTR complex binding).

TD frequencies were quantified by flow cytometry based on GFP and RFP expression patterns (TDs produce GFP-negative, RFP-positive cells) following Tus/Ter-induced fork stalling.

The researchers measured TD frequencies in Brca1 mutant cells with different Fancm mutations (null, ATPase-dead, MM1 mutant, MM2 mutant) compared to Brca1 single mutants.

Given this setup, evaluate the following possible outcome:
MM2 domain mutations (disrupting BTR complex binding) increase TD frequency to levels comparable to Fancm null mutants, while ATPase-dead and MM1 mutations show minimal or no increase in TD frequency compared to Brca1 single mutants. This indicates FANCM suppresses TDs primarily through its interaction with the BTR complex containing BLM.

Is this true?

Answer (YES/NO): NO